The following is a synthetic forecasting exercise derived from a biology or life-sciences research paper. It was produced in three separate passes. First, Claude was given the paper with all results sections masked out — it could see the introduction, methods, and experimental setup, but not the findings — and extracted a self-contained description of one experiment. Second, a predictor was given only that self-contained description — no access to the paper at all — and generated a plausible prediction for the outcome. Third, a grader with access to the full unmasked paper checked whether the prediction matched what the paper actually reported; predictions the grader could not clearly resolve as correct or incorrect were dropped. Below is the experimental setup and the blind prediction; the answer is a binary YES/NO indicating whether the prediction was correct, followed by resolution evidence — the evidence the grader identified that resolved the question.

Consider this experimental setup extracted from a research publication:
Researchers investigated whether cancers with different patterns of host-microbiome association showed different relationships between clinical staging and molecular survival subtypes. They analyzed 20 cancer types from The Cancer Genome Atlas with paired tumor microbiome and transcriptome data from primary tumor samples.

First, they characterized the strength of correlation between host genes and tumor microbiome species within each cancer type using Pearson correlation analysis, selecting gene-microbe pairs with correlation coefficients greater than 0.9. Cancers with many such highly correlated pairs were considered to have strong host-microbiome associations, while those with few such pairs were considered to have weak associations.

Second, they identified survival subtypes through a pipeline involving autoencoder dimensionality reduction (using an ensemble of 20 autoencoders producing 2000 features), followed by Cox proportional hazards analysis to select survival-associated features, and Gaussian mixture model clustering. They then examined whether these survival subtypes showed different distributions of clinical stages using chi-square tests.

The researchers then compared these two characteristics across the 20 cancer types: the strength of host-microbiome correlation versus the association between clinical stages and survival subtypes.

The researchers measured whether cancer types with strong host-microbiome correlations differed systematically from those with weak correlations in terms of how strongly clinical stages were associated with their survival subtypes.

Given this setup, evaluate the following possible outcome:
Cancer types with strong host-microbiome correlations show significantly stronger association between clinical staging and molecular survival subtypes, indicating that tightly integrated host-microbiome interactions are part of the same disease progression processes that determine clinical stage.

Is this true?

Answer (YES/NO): YES